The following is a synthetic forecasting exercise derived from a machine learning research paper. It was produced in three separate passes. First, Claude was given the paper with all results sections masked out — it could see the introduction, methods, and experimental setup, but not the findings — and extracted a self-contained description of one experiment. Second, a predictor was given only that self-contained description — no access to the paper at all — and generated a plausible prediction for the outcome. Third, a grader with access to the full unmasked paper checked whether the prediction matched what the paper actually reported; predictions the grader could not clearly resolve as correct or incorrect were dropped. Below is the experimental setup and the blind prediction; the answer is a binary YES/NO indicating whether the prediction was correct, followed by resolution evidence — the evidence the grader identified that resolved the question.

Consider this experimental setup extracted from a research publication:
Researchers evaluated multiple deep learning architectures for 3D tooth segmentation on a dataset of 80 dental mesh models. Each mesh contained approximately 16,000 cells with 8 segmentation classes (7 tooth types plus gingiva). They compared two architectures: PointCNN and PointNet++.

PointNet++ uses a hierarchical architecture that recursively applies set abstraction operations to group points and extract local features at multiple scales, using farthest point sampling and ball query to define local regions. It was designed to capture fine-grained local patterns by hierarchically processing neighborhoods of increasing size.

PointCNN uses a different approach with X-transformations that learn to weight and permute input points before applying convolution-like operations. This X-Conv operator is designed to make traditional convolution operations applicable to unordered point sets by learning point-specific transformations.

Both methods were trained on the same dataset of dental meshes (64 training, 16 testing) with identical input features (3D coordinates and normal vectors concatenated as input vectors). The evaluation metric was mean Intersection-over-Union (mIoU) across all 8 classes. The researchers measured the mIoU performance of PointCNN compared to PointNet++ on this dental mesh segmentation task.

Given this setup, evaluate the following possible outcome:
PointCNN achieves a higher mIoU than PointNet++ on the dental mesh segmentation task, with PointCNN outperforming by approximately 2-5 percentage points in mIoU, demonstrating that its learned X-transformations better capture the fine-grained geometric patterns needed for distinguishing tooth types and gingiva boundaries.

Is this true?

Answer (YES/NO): NO